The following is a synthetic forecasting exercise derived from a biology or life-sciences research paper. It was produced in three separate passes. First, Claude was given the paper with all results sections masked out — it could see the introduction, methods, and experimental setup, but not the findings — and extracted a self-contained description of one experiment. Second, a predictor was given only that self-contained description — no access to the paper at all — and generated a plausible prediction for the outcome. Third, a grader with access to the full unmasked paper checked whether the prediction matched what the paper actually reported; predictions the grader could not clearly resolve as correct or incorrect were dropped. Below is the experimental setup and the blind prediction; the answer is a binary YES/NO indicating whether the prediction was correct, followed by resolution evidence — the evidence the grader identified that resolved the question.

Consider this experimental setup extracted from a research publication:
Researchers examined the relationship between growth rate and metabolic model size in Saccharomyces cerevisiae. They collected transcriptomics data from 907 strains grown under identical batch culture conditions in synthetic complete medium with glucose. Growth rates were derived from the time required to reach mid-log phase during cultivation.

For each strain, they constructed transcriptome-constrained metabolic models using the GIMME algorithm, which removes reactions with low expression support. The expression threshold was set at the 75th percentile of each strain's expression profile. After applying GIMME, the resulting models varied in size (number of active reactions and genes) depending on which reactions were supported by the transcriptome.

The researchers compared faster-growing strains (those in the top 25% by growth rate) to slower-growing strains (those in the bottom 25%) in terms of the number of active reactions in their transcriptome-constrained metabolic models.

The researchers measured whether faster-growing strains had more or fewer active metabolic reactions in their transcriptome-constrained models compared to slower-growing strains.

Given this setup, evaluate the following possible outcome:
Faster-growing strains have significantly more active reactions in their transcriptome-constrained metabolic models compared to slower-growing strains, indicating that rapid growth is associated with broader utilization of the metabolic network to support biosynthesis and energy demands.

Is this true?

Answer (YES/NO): NO